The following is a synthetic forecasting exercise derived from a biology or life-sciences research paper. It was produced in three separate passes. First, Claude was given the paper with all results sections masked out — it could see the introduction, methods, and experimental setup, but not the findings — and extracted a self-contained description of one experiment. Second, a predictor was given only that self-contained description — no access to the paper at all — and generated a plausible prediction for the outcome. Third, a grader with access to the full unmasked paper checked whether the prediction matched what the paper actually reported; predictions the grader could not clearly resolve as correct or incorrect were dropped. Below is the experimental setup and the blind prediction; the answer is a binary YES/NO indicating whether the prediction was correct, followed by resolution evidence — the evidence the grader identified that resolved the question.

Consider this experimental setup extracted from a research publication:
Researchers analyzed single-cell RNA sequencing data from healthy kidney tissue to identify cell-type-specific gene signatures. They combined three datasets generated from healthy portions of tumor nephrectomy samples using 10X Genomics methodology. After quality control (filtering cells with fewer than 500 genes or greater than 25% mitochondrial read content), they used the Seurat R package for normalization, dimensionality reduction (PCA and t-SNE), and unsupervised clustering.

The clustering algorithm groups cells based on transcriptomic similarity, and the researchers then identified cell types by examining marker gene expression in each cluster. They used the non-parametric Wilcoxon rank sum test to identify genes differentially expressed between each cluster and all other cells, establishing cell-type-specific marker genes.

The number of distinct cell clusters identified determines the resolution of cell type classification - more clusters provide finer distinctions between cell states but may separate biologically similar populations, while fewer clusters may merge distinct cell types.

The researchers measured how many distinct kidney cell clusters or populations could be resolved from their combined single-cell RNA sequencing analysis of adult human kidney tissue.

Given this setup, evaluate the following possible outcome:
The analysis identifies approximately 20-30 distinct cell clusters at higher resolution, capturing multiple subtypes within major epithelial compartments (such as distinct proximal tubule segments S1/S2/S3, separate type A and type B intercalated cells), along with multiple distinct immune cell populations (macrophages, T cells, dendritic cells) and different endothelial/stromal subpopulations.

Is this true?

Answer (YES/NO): NO